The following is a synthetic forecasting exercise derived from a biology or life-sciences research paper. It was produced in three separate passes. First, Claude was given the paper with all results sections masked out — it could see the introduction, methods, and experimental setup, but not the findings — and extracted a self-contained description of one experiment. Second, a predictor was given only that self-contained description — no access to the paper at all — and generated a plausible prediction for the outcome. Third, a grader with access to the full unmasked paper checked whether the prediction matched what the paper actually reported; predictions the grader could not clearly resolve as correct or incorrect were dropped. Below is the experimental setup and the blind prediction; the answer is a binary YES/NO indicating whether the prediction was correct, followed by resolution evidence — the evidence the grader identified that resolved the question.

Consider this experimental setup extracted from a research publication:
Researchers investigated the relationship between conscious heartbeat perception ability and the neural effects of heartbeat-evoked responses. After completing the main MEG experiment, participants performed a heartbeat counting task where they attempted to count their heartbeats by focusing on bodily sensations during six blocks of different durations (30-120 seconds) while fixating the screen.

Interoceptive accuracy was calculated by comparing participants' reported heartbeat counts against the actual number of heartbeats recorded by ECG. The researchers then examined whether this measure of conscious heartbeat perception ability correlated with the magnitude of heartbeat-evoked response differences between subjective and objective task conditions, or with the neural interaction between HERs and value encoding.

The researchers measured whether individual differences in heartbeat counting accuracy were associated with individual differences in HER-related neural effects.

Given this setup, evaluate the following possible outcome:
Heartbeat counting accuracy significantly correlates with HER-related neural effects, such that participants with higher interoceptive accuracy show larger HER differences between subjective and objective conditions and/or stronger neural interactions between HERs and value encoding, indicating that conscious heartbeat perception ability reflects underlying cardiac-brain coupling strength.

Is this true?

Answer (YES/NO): NO